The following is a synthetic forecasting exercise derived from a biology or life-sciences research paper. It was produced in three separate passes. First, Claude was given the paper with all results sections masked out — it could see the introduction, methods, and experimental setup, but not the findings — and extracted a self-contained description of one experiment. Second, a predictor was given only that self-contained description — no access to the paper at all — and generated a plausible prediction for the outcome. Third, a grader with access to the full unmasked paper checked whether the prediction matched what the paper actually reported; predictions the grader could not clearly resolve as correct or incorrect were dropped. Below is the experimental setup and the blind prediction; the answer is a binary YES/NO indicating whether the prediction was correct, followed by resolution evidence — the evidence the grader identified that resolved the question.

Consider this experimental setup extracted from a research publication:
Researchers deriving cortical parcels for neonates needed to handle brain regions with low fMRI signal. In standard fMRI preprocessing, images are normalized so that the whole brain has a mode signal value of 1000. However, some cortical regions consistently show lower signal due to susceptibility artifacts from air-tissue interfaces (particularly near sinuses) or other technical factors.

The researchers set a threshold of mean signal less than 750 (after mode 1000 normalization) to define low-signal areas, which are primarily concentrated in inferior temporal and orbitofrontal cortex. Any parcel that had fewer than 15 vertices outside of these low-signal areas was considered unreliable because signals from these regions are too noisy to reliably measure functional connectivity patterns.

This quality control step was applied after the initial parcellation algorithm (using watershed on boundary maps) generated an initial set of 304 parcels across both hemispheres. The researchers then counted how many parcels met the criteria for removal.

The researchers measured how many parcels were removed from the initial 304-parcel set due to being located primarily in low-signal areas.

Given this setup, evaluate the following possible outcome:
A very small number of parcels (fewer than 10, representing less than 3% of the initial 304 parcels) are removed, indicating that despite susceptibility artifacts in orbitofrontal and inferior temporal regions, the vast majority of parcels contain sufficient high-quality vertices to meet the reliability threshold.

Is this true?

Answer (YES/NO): NO